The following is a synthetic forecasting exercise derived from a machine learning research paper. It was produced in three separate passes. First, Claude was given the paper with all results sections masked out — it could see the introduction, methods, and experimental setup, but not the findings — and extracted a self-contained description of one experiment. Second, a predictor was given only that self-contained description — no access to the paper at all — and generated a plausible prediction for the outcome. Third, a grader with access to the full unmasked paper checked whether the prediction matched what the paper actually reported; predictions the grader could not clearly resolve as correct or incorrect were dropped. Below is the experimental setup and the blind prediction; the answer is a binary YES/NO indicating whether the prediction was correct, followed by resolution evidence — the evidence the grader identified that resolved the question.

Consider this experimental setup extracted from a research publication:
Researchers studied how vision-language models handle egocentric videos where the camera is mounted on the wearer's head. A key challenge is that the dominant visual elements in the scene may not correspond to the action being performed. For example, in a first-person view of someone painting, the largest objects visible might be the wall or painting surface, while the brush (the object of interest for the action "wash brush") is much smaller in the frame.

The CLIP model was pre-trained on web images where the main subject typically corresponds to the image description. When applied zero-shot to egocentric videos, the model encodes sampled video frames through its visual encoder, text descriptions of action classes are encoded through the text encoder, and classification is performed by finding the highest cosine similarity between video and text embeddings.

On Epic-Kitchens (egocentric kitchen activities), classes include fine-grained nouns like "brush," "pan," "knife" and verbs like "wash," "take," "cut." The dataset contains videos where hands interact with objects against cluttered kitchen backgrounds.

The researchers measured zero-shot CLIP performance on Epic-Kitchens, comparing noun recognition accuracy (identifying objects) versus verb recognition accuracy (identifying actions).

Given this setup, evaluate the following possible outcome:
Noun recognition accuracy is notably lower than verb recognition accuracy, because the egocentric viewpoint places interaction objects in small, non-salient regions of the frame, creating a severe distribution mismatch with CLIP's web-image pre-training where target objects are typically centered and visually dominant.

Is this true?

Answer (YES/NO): NO